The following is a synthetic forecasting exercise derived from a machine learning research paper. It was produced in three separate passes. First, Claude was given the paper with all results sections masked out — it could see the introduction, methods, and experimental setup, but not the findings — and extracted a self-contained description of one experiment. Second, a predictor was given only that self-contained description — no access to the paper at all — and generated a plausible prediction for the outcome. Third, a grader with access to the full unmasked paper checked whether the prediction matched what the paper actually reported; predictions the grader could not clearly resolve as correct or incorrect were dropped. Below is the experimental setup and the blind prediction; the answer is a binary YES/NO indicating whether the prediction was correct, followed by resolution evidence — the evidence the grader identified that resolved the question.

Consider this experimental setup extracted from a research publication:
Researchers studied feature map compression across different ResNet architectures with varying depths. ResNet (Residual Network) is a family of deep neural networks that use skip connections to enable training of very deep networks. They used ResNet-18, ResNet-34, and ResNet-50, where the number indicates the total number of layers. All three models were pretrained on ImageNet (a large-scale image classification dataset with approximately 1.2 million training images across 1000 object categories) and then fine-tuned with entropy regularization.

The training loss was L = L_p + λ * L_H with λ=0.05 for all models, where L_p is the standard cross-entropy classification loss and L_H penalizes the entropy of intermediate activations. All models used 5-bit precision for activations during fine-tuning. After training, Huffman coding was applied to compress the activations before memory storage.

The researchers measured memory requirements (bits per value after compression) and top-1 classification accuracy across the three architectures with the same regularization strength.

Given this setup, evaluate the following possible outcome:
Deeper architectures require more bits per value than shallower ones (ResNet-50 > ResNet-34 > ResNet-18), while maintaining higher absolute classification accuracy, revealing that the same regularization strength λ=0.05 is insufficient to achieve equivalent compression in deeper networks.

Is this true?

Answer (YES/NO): NO